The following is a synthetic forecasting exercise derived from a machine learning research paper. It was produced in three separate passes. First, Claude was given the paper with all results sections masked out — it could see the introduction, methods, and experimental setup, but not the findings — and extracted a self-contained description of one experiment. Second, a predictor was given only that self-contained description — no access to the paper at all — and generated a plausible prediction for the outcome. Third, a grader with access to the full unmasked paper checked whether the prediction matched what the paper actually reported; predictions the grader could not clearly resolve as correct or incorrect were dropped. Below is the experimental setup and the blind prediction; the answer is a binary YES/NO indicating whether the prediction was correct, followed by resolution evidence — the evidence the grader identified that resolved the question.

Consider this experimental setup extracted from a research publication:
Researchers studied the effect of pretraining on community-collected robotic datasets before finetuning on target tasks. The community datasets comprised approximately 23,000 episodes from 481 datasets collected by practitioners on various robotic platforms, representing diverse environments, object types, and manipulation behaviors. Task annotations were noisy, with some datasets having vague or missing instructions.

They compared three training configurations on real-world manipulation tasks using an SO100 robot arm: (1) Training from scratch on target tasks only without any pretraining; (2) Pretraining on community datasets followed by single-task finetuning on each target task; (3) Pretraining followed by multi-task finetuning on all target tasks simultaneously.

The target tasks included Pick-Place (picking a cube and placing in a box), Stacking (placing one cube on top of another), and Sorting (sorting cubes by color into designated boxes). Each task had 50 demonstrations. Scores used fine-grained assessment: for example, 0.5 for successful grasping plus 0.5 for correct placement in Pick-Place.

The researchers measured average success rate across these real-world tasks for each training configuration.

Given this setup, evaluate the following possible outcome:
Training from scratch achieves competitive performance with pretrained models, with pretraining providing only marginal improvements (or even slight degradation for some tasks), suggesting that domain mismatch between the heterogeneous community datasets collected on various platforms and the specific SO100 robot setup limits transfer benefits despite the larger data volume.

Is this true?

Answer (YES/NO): NO